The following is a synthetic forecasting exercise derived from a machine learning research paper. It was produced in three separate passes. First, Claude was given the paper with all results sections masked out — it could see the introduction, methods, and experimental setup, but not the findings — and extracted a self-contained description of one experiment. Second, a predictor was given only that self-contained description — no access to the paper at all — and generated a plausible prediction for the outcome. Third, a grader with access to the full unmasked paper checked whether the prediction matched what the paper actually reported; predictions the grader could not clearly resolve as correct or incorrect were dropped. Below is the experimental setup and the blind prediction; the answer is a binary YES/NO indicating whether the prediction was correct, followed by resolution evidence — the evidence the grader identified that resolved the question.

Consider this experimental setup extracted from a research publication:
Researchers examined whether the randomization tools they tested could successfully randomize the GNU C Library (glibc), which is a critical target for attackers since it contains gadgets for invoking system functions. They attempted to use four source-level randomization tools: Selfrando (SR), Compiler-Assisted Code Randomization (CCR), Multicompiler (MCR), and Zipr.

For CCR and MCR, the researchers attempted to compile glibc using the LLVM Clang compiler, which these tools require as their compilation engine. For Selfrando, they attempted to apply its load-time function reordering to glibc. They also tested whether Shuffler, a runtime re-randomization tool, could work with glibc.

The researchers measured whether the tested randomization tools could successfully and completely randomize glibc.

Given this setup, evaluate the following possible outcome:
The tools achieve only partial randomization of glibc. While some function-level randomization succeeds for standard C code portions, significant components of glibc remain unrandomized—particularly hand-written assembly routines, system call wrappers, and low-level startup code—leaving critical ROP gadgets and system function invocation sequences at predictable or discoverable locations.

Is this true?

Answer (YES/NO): NO